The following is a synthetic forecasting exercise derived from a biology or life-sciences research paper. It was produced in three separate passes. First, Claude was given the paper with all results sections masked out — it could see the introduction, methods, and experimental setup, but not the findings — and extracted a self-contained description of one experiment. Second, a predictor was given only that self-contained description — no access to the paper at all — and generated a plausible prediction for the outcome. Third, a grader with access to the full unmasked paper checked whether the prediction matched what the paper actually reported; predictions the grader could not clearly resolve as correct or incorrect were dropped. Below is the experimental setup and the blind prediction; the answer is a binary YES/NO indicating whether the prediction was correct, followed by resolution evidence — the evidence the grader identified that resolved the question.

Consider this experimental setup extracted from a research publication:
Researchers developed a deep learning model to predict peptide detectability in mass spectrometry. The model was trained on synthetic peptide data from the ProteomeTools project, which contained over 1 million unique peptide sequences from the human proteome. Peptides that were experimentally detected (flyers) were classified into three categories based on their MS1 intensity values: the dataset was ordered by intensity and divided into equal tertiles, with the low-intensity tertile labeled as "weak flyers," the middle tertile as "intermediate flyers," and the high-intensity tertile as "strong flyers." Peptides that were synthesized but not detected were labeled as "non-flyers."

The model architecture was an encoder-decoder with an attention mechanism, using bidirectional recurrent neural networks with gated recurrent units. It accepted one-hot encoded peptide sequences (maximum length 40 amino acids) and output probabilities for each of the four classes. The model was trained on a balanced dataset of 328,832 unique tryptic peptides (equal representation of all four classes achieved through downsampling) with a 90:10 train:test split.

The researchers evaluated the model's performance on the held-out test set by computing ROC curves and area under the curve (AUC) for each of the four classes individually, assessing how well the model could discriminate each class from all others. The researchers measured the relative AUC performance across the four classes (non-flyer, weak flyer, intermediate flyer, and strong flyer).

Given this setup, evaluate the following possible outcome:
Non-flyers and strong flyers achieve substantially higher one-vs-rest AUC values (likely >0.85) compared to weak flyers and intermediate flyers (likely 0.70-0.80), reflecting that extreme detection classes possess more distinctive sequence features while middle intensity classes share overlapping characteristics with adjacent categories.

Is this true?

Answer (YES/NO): NO